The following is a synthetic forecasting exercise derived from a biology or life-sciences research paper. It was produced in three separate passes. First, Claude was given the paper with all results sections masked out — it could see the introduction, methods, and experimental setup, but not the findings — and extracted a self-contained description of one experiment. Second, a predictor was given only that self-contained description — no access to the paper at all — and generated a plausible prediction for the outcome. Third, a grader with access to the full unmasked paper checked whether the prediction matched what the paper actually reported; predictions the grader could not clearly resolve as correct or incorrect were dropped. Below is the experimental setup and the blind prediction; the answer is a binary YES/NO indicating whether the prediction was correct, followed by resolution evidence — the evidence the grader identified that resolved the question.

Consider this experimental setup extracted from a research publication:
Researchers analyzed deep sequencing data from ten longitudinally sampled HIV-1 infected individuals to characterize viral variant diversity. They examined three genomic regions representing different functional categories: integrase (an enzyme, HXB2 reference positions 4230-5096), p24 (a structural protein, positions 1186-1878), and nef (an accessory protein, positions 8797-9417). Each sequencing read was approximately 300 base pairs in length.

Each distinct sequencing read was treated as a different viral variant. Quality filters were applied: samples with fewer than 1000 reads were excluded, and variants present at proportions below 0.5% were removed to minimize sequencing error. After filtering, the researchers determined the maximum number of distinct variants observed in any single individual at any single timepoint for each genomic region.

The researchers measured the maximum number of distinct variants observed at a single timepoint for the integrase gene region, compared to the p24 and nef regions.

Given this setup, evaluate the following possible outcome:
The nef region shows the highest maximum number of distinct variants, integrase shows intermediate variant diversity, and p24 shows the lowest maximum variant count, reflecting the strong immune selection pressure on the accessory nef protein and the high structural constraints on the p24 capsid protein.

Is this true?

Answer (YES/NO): NO